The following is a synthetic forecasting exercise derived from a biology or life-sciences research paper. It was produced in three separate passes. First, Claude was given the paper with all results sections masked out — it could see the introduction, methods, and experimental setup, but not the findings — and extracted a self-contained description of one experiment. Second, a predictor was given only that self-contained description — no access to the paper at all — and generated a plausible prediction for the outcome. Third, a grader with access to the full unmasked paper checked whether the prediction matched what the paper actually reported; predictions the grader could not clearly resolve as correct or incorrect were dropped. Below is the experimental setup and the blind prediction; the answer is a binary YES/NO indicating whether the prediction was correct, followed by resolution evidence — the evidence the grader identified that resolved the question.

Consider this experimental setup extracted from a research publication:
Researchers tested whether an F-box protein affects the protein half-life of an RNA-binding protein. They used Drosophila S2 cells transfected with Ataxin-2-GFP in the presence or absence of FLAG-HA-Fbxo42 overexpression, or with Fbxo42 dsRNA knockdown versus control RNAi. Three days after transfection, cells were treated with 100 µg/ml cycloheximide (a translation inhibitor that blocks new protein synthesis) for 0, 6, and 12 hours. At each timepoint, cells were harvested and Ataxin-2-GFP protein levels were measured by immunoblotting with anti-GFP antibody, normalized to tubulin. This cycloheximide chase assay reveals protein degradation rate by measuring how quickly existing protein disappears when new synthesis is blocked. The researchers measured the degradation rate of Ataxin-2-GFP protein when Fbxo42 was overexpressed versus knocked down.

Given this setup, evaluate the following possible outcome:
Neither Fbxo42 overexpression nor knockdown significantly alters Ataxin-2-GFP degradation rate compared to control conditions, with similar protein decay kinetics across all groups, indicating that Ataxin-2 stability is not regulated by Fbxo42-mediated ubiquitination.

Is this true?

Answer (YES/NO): NO